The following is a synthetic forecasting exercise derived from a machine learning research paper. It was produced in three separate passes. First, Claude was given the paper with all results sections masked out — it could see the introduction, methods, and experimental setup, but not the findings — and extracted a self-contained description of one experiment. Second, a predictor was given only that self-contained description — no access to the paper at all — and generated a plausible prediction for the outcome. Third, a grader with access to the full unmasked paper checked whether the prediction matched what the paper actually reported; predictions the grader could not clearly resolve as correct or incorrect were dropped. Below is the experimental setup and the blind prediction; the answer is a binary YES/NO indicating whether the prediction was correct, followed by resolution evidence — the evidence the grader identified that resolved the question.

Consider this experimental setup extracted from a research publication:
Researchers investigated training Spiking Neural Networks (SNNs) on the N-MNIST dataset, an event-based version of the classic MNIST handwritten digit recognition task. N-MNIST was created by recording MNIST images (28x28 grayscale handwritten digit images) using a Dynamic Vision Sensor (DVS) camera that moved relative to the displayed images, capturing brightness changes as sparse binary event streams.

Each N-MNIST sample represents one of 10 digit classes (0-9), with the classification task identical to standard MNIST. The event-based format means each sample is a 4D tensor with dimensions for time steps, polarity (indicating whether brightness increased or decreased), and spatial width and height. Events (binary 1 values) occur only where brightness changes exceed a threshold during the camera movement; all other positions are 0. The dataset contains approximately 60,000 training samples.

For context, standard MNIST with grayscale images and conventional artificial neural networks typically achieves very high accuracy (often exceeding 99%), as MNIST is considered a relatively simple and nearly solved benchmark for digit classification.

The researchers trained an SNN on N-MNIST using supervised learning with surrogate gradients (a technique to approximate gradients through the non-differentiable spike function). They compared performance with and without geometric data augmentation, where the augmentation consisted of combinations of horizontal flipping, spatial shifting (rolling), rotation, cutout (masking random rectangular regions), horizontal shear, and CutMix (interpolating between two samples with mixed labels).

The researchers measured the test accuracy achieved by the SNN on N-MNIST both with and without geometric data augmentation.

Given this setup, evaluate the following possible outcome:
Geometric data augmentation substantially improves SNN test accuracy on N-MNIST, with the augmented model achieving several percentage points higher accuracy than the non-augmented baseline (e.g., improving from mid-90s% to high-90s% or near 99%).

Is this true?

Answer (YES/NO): NO